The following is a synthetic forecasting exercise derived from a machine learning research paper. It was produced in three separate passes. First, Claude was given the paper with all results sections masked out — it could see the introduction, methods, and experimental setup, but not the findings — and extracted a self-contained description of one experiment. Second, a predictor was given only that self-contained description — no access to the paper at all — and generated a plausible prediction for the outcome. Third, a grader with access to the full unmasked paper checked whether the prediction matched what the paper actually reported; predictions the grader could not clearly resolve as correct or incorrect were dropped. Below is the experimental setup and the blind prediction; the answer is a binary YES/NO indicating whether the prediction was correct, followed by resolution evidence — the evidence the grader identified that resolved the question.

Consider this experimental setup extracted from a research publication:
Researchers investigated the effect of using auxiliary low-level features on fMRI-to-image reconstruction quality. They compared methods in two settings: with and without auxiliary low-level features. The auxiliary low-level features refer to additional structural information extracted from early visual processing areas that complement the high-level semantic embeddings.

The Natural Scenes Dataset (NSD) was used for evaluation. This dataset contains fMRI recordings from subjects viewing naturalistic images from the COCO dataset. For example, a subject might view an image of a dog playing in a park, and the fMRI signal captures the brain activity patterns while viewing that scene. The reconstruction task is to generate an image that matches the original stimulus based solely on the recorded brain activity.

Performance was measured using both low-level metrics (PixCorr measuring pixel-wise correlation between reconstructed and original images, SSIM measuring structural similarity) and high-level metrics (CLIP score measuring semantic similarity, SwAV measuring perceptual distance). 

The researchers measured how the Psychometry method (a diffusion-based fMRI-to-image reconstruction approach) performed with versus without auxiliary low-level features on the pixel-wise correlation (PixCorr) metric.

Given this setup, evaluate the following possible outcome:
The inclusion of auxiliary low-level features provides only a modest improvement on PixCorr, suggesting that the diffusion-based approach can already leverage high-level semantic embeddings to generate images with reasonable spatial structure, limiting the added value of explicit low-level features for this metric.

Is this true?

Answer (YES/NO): NO